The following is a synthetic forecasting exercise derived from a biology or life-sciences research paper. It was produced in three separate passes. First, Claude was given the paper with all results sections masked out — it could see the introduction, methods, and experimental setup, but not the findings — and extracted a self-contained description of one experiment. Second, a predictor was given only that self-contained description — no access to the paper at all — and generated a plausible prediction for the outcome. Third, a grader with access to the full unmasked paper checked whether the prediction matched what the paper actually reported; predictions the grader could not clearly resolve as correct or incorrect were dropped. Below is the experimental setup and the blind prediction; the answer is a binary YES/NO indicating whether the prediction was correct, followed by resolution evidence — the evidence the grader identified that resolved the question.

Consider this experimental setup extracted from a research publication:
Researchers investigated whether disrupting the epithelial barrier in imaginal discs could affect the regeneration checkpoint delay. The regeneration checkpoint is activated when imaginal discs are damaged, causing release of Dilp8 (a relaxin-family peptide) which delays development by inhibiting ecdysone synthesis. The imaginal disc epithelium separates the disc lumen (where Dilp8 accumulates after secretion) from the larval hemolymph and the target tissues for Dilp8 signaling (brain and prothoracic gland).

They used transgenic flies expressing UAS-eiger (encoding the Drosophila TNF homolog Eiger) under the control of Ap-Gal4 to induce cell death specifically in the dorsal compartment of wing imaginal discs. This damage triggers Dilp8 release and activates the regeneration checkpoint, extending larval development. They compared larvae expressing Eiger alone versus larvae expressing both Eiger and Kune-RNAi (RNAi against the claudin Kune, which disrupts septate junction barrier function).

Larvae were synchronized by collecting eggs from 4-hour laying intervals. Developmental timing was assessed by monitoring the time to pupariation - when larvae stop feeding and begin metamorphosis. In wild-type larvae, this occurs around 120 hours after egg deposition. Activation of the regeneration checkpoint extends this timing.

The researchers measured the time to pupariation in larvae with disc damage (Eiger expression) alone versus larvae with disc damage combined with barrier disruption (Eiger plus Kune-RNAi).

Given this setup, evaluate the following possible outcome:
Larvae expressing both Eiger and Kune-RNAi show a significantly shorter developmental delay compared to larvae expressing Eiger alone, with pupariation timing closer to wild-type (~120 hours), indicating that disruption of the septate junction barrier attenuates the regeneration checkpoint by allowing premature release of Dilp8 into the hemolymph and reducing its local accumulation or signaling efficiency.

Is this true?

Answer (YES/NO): NO